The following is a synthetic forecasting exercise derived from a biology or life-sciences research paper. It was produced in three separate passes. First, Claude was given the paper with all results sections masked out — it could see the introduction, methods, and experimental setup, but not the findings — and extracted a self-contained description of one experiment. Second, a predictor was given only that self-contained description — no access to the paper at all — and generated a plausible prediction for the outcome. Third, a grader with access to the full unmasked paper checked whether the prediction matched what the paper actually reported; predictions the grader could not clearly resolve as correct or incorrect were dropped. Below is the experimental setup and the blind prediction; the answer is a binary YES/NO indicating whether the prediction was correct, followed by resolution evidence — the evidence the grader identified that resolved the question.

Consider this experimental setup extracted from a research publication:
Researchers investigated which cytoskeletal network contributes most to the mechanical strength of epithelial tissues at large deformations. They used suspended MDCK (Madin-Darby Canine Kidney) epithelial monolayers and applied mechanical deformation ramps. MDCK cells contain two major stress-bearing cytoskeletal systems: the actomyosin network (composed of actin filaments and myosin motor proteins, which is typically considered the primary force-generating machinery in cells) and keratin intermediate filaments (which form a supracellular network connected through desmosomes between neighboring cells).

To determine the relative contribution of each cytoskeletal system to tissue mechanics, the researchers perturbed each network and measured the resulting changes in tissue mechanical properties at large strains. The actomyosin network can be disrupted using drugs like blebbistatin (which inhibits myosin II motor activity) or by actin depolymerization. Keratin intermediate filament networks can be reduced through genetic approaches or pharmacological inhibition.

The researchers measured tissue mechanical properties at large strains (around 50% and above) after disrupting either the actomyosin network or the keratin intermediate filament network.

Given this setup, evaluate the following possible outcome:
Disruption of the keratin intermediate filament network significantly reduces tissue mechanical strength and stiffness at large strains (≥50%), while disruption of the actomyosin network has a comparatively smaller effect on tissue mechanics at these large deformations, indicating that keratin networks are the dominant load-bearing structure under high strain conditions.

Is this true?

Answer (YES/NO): YES